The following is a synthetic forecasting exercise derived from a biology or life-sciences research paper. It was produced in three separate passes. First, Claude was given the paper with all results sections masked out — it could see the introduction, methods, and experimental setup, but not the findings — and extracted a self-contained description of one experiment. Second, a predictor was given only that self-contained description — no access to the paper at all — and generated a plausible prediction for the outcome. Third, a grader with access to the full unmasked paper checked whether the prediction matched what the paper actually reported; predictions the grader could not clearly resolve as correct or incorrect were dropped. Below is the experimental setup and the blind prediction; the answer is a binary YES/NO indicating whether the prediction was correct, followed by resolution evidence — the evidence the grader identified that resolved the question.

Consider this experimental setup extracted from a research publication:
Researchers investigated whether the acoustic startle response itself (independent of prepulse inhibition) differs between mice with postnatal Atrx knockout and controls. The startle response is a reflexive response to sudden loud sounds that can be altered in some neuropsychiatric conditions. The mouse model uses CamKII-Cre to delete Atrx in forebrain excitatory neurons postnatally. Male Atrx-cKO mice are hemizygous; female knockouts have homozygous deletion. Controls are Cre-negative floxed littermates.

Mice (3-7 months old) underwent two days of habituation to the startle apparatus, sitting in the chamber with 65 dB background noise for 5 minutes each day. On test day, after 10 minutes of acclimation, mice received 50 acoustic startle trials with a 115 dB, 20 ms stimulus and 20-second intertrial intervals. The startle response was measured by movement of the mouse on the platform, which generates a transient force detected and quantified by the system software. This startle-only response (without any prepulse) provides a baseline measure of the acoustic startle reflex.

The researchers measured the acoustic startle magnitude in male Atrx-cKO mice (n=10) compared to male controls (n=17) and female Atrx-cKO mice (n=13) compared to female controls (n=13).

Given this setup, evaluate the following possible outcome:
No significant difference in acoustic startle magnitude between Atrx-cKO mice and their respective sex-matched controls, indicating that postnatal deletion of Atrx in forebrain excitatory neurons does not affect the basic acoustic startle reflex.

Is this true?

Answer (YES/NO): YES